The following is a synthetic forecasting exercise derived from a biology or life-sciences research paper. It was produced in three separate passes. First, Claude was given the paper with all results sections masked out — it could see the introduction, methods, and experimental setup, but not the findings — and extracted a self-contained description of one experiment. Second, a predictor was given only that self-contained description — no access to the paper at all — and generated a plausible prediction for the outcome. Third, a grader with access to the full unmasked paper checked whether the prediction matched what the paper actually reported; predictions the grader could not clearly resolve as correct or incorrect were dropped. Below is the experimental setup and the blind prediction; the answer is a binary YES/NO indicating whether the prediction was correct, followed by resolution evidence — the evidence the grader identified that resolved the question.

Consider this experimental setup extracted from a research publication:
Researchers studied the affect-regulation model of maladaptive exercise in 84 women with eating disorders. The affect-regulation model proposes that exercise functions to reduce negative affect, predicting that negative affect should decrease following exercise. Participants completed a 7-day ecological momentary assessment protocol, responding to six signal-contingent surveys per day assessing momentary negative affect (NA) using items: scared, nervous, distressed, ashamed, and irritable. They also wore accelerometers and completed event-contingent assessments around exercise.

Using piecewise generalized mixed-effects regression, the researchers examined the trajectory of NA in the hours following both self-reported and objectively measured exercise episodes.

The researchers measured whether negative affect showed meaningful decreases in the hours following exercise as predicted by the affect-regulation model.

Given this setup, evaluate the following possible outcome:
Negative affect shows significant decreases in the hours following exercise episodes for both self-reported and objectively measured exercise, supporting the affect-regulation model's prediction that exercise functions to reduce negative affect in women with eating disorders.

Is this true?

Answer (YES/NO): NO